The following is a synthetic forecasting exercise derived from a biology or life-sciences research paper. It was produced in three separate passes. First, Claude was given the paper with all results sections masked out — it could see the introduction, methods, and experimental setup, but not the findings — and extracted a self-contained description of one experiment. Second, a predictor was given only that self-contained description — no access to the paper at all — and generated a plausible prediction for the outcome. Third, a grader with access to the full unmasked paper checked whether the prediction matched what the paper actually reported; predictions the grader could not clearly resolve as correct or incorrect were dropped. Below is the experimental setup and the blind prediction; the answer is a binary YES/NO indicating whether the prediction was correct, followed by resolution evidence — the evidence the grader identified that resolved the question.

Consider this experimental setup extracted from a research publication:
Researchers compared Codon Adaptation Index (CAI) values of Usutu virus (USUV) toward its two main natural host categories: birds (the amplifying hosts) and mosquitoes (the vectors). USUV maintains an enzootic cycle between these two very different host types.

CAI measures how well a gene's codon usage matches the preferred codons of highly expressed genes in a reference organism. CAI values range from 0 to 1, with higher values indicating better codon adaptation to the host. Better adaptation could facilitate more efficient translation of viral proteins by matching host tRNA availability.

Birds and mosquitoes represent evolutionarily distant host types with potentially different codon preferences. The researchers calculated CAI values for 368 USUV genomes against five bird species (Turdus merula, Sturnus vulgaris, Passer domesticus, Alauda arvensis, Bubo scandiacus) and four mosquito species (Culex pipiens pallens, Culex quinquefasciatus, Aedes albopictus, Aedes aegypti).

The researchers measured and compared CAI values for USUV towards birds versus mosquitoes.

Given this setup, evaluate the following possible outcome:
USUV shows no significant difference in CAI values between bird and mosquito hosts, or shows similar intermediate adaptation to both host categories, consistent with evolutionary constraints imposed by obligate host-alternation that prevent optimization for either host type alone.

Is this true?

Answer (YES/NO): NO